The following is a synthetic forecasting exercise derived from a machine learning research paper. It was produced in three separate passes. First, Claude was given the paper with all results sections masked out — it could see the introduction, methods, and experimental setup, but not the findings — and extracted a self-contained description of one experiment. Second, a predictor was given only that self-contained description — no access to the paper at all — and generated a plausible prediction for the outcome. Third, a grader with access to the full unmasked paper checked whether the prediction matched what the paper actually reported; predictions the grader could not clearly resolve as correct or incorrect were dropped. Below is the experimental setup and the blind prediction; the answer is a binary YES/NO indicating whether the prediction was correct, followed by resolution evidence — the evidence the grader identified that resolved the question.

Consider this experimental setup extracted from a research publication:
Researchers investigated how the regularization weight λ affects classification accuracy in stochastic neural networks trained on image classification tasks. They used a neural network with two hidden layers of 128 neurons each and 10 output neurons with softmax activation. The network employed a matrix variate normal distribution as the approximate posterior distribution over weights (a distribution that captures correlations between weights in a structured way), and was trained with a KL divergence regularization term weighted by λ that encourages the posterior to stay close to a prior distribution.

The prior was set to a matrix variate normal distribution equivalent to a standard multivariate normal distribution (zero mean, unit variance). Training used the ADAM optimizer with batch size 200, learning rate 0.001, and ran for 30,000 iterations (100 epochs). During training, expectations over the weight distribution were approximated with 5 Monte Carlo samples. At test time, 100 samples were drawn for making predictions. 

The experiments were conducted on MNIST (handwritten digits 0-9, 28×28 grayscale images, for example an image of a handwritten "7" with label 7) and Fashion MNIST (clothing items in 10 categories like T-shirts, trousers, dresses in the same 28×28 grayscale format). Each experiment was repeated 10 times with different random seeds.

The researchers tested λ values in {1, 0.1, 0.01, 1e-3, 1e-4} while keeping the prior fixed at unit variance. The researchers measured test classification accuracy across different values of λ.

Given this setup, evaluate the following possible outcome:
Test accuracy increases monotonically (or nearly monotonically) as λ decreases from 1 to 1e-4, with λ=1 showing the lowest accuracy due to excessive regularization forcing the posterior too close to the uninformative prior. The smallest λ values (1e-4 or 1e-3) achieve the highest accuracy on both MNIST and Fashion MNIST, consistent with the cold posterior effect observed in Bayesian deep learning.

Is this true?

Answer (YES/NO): NO